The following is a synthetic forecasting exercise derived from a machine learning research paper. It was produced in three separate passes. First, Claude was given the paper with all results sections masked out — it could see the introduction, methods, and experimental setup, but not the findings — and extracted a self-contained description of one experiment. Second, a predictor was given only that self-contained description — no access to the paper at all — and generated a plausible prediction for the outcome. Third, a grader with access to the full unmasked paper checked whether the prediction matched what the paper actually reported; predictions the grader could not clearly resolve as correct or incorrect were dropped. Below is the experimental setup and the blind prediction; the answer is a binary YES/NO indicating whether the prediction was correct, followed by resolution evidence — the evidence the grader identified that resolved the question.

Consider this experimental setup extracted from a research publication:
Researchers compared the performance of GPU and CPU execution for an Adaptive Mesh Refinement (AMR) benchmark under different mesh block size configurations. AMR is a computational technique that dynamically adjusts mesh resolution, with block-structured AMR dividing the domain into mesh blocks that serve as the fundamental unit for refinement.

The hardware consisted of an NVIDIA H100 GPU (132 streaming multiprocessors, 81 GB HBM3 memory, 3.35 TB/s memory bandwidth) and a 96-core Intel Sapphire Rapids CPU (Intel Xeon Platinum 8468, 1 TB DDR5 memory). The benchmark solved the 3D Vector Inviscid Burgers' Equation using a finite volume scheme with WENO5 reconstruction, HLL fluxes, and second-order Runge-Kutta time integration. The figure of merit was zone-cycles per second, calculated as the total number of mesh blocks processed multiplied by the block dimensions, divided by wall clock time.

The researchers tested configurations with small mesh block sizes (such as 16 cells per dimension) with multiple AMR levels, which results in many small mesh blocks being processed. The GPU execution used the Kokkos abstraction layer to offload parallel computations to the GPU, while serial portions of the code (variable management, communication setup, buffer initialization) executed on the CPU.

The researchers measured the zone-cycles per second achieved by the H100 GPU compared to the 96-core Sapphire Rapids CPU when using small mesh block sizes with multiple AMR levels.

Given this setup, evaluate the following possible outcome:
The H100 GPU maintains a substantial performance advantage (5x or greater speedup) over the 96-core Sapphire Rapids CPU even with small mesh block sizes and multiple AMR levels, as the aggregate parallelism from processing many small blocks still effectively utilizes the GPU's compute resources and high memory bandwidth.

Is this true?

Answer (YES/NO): NO